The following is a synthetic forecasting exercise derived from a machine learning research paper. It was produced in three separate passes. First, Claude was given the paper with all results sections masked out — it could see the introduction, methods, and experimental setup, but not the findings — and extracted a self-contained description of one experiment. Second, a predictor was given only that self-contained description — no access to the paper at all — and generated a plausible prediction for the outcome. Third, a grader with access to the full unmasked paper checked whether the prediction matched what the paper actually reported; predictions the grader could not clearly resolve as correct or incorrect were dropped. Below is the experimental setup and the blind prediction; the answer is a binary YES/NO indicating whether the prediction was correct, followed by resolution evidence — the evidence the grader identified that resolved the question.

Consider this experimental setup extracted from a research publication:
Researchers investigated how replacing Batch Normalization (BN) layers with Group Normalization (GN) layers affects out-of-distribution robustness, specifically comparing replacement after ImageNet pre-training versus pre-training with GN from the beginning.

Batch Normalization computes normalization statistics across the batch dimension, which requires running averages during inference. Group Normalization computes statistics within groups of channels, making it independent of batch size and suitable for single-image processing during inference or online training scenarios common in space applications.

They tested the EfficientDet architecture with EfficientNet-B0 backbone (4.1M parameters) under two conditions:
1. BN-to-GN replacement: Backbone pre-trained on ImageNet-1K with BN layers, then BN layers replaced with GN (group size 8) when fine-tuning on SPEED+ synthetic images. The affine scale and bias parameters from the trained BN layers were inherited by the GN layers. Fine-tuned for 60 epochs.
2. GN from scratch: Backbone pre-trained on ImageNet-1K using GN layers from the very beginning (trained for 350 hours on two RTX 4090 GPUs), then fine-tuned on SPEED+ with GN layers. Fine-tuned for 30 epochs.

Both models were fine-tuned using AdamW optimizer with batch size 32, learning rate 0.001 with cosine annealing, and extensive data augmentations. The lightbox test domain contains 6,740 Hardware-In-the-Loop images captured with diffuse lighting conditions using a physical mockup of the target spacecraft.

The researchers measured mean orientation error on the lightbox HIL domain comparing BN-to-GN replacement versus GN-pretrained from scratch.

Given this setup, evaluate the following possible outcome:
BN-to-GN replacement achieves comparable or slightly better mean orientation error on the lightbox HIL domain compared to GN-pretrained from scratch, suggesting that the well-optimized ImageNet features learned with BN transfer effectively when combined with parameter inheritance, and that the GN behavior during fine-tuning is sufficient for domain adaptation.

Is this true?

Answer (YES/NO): NO